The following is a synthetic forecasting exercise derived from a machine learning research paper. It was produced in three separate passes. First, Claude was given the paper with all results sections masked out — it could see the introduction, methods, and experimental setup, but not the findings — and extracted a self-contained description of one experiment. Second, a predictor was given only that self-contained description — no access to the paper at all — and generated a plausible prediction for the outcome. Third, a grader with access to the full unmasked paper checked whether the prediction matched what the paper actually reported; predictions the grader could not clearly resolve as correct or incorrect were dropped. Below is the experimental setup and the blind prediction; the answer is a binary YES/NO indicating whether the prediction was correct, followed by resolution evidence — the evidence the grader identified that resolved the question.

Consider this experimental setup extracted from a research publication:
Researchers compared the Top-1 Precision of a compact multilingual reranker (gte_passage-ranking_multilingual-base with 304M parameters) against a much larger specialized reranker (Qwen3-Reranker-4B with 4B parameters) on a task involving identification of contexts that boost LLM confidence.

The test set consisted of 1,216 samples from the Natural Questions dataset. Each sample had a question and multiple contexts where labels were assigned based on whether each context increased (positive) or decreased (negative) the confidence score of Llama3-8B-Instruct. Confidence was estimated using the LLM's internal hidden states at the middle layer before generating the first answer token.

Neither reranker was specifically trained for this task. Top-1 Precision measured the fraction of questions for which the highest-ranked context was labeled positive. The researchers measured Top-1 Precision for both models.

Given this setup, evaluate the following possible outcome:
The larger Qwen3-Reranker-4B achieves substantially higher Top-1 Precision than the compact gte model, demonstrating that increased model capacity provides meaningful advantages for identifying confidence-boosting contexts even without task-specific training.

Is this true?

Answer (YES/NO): NO